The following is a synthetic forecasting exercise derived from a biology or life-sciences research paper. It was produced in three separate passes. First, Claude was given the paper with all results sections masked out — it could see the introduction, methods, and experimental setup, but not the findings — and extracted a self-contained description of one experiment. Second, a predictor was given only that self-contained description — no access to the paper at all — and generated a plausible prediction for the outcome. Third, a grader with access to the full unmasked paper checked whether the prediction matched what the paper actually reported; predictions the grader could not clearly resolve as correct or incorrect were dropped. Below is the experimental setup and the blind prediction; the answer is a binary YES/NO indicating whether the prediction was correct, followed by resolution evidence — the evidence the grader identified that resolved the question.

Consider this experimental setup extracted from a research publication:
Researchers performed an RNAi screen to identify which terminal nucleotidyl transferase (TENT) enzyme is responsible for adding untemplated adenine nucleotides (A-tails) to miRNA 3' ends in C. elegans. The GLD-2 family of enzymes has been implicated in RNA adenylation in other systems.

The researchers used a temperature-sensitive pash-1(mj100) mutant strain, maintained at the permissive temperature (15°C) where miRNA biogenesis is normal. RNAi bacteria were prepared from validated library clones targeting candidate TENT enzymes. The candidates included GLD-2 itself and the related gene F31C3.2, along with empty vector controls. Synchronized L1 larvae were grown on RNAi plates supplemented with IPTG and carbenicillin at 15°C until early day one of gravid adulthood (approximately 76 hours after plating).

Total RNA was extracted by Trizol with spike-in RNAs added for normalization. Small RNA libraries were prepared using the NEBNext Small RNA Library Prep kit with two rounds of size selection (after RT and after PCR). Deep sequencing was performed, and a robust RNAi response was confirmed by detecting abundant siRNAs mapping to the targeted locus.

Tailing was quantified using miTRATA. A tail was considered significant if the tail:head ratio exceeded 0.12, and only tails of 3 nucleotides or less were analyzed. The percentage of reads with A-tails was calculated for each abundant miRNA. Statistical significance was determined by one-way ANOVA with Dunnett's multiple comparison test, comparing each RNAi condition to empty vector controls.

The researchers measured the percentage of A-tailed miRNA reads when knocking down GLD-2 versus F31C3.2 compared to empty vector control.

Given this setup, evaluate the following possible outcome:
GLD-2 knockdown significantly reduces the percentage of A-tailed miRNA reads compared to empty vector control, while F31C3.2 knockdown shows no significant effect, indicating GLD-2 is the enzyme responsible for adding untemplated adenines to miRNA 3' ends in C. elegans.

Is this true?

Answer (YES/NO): NO